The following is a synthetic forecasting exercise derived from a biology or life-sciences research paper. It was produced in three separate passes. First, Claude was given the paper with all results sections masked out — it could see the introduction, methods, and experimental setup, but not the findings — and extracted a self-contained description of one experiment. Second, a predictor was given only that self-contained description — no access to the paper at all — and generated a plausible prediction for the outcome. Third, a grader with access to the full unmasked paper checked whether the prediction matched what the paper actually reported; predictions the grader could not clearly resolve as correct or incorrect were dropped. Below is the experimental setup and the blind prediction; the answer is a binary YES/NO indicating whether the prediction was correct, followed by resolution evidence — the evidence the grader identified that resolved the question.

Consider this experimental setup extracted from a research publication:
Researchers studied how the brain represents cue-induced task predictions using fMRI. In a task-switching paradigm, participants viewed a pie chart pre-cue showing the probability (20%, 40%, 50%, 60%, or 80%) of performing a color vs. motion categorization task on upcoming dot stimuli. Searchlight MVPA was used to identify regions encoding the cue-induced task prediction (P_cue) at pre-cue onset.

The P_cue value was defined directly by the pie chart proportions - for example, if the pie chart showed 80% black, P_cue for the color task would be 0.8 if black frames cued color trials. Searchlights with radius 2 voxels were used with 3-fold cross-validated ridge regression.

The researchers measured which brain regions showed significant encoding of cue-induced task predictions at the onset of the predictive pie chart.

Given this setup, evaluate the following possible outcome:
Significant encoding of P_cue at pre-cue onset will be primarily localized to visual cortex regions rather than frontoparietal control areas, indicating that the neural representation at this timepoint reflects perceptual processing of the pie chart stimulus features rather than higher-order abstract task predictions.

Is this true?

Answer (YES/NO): NO